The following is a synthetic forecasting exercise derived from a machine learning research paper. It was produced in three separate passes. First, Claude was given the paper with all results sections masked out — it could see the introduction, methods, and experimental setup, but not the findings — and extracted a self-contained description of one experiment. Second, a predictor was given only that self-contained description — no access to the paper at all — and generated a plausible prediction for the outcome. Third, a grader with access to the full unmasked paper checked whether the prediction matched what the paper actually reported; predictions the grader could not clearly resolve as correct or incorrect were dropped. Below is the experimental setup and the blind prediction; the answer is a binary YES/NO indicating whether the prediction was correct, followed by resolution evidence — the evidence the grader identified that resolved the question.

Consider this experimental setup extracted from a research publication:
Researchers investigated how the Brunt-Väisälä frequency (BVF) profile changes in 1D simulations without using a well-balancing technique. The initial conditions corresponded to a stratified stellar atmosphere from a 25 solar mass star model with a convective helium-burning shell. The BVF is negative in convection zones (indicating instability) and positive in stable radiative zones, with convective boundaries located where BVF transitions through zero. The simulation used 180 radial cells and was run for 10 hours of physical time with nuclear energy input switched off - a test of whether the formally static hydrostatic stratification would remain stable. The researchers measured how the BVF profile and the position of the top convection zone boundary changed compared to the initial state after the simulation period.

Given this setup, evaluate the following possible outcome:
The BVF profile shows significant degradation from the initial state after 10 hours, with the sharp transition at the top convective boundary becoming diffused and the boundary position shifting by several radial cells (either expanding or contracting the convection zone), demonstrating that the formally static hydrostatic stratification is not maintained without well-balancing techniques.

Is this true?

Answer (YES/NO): NO